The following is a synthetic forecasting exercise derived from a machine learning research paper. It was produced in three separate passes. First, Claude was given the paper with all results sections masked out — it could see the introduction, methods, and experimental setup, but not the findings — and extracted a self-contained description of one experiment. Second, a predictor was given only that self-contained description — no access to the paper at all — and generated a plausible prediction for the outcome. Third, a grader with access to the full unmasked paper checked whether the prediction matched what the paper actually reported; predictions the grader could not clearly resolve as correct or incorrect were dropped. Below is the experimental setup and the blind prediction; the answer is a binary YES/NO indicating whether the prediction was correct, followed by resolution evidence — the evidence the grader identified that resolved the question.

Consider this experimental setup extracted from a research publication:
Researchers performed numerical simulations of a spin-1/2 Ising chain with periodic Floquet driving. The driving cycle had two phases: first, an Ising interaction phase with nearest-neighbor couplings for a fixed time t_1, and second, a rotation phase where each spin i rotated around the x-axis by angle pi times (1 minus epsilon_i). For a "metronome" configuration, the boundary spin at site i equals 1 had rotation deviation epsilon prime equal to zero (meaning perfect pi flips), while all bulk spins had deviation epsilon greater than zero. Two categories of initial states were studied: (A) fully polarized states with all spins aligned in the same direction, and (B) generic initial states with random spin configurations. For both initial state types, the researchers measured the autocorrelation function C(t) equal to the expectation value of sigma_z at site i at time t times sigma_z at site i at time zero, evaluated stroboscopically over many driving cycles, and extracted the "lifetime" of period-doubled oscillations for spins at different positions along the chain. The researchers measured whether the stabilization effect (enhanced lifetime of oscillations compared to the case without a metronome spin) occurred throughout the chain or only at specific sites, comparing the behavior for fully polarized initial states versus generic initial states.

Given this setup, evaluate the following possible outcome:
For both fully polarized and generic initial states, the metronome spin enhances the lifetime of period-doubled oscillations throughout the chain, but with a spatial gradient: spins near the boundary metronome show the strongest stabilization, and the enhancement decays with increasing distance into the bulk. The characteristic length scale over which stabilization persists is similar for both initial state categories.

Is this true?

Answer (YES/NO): NO